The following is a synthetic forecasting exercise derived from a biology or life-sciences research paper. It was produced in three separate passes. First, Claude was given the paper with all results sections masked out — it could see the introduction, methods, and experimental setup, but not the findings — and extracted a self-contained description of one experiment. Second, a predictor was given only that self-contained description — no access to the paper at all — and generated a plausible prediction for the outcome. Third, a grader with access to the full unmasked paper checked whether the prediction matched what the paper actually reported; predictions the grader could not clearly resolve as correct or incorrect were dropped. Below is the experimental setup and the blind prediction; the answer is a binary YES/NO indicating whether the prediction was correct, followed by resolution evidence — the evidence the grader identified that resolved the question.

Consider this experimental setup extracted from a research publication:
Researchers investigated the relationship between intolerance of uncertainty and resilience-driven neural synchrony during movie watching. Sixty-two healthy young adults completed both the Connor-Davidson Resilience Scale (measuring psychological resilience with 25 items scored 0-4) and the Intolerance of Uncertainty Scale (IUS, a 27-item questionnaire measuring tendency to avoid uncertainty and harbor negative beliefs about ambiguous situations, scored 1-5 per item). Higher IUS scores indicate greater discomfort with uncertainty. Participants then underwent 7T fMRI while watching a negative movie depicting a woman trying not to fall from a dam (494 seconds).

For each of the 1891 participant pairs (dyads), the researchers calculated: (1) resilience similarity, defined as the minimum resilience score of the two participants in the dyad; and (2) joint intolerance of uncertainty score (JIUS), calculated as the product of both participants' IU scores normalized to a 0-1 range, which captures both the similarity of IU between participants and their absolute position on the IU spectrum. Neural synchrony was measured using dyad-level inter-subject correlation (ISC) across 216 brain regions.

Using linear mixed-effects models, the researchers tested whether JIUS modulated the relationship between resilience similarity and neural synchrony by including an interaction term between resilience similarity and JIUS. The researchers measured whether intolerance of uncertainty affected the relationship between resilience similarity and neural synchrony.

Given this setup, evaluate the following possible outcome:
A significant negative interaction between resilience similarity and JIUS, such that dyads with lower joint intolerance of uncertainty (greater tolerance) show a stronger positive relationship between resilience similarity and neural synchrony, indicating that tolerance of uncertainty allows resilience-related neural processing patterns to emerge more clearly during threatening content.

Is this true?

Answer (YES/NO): YES